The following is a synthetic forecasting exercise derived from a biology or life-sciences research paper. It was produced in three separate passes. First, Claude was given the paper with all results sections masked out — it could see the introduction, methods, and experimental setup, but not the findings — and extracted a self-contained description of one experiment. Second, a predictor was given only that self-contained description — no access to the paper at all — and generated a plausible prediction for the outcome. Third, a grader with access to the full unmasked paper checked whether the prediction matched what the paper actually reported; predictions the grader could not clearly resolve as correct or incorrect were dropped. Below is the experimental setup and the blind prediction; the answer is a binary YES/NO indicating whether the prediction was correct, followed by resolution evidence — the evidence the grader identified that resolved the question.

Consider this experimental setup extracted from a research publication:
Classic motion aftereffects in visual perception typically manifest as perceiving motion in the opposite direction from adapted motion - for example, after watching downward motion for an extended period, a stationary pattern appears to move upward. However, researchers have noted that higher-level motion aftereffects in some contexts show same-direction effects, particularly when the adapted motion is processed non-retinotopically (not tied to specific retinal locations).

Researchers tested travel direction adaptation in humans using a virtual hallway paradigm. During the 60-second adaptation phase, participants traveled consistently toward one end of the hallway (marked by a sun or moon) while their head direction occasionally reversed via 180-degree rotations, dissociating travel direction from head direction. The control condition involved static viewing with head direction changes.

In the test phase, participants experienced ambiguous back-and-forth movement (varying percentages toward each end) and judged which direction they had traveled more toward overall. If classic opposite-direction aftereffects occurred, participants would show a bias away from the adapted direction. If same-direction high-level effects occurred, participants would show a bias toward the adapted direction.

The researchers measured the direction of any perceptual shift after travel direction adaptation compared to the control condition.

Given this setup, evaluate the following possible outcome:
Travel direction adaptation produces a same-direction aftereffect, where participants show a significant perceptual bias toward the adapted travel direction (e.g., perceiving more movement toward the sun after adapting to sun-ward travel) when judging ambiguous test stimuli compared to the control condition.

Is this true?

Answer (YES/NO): YES